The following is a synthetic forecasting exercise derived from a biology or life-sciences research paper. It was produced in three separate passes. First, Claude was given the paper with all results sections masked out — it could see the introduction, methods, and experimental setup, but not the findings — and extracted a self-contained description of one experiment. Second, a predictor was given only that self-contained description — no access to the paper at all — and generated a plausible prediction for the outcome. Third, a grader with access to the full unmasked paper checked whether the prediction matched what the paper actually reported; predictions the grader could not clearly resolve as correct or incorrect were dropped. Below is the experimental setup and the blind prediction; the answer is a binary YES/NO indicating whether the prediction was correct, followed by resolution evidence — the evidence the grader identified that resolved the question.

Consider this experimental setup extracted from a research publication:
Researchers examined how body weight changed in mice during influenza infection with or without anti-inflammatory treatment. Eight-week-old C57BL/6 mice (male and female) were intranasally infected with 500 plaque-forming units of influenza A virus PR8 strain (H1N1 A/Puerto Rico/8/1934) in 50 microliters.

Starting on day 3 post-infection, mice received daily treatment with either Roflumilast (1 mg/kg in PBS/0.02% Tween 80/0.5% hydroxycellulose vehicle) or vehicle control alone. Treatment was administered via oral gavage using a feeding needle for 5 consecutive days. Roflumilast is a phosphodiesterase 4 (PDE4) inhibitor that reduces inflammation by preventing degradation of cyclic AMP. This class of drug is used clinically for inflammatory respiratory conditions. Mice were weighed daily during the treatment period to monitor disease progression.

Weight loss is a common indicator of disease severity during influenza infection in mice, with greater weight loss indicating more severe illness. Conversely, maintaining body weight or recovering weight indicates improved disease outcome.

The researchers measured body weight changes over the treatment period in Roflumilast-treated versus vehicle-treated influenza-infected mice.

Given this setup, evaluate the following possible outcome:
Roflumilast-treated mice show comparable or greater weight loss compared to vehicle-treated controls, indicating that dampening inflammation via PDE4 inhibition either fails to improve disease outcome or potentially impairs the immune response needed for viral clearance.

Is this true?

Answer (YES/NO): YES